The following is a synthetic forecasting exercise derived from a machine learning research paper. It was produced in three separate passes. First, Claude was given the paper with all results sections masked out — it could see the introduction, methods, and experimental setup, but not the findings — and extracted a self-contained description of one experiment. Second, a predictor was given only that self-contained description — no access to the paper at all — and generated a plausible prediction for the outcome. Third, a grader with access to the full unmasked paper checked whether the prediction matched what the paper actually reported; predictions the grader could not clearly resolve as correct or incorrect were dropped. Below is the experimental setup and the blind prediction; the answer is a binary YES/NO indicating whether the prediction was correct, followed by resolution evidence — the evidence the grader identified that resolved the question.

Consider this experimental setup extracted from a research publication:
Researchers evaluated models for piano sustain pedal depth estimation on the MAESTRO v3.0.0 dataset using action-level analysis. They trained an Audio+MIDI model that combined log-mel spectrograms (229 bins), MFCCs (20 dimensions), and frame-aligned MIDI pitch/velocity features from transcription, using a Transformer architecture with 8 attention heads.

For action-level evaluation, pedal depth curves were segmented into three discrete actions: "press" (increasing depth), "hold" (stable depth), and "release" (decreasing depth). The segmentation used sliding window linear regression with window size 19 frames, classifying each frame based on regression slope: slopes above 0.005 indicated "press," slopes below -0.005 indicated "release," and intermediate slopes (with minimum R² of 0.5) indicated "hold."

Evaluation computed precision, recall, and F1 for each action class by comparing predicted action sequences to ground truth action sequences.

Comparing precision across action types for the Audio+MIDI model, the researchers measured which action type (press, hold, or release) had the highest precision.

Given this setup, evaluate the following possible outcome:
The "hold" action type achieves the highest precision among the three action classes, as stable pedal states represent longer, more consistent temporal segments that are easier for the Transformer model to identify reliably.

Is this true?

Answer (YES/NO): YES